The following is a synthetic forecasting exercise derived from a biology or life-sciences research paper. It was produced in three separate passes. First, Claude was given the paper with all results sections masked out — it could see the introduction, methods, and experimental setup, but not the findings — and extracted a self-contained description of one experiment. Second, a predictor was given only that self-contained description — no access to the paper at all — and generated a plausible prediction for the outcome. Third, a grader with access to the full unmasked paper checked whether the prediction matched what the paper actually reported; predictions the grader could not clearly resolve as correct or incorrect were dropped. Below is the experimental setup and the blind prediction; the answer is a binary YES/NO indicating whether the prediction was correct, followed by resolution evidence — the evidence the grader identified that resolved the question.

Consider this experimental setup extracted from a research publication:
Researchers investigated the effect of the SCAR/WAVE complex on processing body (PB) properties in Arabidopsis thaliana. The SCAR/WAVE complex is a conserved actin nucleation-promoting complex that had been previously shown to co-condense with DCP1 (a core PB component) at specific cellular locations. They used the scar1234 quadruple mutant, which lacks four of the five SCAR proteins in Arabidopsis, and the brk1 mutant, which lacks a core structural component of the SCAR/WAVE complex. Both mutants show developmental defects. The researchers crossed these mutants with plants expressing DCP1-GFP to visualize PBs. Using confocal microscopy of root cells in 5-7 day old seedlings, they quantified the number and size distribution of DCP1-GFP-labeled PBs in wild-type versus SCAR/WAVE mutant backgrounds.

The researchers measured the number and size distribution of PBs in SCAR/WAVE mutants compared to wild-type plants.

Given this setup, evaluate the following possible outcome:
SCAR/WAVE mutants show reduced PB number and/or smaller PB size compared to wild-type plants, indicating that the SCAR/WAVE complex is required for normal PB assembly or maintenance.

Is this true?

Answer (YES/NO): NO